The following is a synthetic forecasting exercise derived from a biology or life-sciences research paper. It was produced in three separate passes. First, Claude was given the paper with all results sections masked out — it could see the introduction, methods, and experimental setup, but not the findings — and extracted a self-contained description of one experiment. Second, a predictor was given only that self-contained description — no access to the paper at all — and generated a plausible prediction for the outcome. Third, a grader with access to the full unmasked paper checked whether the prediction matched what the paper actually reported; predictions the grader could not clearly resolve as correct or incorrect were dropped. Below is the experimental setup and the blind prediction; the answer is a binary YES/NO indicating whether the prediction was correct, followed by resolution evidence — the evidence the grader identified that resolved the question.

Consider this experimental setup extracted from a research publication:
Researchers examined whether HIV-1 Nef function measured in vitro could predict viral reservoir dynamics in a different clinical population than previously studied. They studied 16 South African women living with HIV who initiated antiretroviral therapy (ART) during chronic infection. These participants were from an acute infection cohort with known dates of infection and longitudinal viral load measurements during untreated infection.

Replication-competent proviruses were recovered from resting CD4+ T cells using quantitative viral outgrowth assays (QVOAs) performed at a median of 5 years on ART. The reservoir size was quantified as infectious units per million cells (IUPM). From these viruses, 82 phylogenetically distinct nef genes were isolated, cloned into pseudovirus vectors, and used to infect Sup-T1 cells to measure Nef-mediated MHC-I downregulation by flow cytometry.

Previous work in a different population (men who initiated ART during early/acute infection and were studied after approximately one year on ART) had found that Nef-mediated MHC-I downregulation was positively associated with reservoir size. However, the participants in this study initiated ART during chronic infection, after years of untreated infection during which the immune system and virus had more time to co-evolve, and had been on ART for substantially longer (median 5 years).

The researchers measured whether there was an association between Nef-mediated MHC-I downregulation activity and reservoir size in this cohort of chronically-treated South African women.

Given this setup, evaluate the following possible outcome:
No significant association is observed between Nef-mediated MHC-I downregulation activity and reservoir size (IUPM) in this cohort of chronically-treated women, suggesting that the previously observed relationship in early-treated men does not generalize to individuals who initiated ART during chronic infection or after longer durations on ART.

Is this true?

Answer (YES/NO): NO